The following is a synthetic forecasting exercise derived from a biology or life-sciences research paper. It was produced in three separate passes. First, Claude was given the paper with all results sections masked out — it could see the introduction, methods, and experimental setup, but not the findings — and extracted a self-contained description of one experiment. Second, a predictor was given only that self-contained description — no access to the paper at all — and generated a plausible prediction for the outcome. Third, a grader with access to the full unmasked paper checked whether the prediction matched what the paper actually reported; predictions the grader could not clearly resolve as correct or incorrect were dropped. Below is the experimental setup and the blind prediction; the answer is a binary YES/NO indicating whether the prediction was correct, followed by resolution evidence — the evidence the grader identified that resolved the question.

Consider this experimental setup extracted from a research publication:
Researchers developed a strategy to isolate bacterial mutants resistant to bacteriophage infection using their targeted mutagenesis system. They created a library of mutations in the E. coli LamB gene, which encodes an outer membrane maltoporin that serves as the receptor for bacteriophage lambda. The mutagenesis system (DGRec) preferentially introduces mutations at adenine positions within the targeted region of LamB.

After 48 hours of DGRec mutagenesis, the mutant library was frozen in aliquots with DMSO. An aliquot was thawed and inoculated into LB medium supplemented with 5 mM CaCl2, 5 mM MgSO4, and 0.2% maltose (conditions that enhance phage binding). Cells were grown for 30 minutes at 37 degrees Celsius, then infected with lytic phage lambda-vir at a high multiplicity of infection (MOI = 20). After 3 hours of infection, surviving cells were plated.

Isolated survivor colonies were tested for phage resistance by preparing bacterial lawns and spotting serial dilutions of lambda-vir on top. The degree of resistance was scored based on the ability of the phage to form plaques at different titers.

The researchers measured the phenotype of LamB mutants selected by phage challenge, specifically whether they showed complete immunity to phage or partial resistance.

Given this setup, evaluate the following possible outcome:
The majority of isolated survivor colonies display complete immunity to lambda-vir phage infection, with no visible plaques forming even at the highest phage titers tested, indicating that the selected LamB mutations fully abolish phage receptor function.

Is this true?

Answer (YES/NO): NO